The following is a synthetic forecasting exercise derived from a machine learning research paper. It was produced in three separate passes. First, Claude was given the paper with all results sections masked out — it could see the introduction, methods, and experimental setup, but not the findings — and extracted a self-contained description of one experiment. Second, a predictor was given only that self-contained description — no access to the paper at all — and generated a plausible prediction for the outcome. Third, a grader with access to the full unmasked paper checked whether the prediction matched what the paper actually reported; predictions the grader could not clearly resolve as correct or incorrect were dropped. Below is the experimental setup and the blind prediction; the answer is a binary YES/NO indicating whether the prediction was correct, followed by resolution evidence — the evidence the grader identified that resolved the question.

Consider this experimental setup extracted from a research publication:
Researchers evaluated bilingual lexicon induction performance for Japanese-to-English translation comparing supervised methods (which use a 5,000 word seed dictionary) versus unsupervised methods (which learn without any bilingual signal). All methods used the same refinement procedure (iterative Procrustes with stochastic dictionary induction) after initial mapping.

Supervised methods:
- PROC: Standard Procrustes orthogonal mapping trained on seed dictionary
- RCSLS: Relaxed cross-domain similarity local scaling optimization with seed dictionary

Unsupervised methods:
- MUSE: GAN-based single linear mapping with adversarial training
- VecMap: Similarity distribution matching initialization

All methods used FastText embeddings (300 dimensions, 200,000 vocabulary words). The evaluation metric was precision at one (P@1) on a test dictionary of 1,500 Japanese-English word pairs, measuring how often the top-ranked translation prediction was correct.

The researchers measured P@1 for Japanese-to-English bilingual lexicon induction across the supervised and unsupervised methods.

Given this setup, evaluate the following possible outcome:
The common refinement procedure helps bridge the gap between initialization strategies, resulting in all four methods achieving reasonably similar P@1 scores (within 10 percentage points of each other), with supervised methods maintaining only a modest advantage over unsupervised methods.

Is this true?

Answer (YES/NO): NO